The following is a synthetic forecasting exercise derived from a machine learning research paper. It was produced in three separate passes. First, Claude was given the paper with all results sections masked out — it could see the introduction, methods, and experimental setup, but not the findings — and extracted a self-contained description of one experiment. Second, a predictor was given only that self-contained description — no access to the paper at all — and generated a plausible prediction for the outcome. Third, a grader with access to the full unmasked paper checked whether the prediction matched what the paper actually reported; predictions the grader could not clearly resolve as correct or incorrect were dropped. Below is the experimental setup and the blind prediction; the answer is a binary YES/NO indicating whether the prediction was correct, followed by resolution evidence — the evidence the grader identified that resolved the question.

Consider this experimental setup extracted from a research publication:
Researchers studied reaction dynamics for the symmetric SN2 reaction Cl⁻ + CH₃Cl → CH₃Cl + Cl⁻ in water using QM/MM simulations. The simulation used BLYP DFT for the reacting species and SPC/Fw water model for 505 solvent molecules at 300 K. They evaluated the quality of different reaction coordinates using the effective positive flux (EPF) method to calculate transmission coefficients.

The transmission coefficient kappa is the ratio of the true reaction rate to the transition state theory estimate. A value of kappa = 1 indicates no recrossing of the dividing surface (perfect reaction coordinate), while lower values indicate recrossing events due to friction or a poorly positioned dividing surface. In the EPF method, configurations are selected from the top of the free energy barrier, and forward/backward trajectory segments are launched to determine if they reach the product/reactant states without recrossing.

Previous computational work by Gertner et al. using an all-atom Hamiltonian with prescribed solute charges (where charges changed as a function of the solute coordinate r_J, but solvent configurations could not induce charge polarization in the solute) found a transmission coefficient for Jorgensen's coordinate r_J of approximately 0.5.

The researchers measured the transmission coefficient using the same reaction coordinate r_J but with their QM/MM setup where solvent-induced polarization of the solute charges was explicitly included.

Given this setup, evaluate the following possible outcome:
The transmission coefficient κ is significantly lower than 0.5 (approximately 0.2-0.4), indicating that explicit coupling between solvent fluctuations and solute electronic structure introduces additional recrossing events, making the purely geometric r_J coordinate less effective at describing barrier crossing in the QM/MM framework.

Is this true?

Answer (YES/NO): YES